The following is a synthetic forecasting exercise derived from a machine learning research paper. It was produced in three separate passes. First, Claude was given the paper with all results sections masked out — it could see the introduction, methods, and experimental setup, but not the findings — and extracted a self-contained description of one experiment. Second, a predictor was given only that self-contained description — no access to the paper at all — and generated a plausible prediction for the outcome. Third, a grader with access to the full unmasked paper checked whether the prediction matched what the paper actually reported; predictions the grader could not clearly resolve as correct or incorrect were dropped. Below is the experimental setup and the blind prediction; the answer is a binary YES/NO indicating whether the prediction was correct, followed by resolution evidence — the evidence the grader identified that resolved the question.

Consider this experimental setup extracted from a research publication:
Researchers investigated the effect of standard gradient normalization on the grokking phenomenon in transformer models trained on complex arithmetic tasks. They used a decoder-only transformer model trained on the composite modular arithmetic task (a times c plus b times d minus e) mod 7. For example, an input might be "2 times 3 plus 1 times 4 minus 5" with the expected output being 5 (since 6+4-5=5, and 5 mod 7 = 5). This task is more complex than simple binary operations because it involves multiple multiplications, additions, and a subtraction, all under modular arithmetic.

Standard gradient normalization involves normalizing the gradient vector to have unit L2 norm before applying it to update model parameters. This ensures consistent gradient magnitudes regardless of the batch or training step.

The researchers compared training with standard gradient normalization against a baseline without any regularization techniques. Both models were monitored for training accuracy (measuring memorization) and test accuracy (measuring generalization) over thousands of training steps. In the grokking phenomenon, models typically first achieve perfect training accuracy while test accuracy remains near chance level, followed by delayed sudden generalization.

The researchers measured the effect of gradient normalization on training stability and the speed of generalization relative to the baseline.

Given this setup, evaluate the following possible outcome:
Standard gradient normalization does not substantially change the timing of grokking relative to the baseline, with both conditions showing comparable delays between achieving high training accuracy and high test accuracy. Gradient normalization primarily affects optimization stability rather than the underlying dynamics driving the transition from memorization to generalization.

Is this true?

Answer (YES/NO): NO